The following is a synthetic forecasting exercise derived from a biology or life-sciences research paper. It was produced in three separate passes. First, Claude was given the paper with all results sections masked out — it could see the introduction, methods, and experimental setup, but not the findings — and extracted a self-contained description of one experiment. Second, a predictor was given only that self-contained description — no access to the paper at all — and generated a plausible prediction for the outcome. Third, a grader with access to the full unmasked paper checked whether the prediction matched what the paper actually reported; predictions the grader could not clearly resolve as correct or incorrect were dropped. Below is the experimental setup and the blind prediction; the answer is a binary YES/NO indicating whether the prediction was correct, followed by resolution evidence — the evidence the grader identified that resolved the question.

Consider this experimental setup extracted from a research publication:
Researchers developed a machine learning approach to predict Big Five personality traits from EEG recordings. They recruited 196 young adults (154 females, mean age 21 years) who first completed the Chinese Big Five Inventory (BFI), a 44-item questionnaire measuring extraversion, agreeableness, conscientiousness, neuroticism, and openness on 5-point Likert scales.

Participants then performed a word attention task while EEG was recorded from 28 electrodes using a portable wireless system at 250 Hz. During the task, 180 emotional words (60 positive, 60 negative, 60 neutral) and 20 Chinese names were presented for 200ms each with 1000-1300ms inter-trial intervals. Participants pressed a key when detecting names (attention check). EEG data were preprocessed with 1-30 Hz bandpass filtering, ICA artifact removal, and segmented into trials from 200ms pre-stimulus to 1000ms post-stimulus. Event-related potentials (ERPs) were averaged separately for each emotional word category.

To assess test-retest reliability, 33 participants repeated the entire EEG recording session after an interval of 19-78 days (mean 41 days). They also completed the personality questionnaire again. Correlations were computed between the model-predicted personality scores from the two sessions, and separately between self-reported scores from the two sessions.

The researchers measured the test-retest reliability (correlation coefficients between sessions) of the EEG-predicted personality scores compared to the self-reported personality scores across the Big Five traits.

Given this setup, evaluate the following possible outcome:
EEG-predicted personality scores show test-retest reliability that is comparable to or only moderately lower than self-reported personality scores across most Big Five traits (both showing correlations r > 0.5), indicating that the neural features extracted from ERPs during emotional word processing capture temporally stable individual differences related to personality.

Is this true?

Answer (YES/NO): NO